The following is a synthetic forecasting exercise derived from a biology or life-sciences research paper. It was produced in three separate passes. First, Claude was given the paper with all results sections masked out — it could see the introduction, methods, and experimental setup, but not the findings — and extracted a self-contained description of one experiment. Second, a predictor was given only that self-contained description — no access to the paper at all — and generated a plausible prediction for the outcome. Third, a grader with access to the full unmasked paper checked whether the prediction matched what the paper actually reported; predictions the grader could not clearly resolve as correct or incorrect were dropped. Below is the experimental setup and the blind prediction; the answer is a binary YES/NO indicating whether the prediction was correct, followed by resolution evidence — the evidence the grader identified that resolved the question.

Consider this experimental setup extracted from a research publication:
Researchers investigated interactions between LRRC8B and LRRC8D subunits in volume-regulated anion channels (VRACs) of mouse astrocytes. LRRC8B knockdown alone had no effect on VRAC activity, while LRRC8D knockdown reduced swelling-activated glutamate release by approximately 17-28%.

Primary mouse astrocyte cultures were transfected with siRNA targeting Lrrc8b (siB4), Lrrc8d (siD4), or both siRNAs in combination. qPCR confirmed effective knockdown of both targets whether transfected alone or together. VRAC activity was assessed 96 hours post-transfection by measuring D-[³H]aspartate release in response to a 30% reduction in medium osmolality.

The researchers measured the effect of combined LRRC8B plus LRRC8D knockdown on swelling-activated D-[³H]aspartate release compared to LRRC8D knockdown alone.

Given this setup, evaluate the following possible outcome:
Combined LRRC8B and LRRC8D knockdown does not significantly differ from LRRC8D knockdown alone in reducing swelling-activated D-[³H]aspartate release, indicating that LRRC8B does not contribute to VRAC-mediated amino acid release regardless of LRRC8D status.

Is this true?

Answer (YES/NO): NO